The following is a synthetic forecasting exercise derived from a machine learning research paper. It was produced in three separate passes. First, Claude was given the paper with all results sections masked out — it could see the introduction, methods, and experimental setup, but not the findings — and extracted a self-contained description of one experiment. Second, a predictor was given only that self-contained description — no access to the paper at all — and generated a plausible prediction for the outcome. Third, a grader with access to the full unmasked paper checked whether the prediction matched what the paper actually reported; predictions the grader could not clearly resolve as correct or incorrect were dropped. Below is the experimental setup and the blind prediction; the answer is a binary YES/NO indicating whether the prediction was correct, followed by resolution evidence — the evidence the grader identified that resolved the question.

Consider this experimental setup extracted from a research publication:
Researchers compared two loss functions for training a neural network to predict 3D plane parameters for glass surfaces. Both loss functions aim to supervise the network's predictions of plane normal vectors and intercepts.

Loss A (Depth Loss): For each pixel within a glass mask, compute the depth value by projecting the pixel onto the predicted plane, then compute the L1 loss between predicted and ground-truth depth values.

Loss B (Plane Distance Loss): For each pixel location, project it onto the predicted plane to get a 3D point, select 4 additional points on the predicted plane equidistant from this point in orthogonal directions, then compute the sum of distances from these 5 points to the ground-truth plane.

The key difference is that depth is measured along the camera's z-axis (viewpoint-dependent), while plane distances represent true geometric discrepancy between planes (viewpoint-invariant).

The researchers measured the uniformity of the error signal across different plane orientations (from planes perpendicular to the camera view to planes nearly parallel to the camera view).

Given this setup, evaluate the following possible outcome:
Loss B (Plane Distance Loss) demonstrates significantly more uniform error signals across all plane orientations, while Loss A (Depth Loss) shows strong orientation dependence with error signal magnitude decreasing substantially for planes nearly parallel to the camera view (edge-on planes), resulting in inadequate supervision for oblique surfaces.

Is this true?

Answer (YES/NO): NO